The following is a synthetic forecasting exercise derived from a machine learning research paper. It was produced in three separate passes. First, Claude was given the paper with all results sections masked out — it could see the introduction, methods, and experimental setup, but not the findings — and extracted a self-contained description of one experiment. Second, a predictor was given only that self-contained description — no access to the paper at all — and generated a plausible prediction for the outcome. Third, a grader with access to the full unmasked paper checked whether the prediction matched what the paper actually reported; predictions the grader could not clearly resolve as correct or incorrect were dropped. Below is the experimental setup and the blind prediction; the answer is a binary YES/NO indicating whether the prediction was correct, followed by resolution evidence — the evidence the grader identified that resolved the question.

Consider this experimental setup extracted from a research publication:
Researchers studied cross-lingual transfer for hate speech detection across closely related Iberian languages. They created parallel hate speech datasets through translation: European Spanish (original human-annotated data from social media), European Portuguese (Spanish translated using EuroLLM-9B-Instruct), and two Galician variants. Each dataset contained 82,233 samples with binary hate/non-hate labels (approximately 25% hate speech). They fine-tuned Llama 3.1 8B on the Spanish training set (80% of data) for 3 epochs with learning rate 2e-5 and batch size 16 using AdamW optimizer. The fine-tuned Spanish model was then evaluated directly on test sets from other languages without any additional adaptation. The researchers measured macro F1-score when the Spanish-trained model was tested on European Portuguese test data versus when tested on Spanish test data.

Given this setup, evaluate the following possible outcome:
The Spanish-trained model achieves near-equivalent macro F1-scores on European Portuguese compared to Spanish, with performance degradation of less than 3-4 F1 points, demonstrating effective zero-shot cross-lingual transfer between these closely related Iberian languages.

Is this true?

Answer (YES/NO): NO